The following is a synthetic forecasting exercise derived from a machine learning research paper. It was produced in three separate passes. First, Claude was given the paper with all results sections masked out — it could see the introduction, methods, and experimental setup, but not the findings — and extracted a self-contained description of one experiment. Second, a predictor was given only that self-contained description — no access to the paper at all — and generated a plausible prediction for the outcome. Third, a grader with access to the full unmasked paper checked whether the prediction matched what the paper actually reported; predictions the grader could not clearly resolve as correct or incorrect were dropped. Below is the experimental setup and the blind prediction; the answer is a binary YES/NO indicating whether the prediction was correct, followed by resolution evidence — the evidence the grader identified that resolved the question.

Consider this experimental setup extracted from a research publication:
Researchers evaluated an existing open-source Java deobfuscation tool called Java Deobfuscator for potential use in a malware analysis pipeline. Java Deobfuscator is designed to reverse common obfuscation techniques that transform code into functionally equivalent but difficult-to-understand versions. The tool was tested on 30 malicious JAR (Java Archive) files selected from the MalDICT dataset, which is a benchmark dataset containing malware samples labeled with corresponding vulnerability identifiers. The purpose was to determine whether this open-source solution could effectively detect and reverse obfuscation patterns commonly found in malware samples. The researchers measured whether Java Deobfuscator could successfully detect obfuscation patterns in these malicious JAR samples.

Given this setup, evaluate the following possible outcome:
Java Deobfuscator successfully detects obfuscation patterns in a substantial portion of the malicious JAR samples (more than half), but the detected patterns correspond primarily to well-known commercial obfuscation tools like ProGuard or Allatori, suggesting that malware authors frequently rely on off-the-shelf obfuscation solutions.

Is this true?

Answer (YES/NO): NO